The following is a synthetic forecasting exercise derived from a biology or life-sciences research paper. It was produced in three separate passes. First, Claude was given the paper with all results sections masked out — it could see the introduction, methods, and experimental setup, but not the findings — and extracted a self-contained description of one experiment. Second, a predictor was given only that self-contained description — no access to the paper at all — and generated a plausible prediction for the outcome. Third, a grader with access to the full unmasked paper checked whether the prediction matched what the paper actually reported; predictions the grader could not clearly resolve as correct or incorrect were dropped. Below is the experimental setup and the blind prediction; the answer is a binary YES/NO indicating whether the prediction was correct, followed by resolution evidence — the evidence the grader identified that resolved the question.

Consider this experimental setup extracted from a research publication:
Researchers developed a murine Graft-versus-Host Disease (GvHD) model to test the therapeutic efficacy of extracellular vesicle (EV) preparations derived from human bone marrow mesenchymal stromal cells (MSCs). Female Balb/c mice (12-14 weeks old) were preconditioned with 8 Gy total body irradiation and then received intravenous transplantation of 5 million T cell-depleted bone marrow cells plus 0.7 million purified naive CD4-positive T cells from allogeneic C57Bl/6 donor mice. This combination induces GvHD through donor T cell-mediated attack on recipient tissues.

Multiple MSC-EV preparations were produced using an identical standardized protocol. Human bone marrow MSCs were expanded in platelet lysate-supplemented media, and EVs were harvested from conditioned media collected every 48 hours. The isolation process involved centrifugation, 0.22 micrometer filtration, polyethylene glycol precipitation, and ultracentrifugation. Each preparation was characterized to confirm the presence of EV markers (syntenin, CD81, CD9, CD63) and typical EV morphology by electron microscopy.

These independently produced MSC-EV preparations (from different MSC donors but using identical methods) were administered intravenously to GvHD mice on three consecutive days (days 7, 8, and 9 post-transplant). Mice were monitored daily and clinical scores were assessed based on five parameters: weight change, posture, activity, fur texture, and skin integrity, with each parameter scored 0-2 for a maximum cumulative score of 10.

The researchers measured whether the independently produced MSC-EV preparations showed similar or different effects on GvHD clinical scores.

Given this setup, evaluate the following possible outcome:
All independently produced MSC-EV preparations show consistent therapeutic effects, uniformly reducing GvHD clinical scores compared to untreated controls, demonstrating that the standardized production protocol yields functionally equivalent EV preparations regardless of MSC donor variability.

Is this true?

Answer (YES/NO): NO